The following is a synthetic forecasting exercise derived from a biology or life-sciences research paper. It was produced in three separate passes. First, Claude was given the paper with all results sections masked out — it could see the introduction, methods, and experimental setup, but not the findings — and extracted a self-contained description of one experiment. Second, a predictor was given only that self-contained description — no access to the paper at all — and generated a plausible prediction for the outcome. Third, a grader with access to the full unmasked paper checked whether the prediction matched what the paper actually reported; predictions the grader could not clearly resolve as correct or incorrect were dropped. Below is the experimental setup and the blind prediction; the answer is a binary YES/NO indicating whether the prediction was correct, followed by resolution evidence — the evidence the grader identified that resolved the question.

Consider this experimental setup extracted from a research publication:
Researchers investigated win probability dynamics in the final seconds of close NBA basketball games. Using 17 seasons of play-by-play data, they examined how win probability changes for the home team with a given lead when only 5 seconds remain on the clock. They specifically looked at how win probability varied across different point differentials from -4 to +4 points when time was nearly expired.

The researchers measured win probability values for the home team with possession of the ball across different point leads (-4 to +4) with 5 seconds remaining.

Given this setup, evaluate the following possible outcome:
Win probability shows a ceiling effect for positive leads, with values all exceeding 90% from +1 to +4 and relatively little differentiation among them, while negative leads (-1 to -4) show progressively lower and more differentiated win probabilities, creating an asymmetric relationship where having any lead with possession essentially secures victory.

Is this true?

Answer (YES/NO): NO